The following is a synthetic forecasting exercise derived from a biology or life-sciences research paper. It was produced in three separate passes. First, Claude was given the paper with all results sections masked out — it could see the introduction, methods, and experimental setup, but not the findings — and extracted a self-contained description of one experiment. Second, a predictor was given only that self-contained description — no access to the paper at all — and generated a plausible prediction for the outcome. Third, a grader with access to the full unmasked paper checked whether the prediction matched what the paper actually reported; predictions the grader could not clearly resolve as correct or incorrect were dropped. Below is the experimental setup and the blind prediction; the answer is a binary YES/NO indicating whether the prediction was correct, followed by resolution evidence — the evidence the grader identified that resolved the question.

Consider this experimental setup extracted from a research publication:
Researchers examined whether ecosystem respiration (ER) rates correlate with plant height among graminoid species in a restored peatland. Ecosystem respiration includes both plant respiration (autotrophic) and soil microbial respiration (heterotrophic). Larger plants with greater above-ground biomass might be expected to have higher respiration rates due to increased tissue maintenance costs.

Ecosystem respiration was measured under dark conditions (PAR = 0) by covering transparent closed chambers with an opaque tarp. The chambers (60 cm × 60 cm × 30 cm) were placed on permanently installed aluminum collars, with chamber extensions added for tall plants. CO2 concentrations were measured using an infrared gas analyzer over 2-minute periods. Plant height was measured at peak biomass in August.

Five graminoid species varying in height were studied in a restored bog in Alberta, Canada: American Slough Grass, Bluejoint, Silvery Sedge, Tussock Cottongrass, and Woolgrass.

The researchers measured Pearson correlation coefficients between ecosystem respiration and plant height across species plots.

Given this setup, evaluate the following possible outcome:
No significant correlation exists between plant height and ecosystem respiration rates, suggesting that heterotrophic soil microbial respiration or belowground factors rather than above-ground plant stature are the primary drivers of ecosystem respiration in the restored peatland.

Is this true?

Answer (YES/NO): NO